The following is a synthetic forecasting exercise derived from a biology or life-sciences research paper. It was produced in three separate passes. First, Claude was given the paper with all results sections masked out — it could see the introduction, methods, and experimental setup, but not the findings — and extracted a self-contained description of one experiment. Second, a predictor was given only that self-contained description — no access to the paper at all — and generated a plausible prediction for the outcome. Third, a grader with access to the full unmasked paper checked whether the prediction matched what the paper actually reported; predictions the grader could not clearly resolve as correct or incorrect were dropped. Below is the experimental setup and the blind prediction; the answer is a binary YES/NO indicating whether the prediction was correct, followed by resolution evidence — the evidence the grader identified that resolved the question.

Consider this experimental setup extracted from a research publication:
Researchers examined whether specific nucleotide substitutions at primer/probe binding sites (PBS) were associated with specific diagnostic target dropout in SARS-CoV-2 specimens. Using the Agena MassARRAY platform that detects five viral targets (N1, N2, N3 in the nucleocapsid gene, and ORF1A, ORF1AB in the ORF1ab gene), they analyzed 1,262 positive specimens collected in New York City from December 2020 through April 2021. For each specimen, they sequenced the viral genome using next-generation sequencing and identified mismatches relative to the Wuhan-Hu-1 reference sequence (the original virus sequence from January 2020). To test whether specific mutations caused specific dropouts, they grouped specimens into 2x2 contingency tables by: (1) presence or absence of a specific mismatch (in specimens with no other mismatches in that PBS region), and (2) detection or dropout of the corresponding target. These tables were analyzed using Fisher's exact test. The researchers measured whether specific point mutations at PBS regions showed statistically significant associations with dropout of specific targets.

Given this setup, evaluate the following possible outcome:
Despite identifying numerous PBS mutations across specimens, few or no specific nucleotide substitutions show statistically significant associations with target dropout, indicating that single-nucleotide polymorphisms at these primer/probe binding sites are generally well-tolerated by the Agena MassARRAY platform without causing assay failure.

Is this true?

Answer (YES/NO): NO